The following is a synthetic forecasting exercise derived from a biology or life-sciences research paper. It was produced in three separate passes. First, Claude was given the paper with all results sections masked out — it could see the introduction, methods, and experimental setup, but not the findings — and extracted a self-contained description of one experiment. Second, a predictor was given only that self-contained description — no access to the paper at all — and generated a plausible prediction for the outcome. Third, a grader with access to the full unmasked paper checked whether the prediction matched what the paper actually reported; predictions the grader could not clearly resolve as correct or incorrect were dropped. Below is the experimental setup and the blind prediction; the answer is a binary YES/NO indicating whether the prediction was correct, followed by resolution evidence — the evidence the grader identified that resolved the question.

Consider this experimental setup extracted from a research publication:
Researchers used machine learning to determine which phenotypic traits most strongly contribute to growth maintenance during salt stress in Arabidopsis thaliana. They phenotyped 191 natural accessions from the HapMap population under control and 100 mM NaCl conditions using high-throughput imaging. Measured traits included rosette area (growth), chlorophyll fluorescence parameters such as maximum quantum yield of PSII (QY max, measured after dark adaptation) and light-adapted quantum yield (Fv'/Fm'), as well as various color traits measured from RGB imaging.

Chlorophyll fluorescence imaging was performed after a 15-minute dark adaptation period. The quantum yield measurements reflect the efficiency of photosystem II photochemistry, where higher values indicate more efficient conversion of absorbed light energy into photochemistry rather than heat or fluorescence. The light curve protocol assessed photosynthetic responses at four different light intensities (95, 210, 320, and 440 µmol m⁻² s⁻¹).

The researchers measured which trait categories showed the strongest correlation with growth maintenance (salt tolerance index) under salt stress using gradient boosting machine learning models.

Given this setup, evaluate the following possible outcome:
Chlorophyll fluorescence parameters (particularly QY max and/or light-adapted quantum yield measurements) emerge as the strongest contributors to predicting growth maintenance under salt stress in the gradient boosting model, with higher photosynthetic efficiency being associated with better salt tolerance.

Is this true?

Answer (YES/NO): NO